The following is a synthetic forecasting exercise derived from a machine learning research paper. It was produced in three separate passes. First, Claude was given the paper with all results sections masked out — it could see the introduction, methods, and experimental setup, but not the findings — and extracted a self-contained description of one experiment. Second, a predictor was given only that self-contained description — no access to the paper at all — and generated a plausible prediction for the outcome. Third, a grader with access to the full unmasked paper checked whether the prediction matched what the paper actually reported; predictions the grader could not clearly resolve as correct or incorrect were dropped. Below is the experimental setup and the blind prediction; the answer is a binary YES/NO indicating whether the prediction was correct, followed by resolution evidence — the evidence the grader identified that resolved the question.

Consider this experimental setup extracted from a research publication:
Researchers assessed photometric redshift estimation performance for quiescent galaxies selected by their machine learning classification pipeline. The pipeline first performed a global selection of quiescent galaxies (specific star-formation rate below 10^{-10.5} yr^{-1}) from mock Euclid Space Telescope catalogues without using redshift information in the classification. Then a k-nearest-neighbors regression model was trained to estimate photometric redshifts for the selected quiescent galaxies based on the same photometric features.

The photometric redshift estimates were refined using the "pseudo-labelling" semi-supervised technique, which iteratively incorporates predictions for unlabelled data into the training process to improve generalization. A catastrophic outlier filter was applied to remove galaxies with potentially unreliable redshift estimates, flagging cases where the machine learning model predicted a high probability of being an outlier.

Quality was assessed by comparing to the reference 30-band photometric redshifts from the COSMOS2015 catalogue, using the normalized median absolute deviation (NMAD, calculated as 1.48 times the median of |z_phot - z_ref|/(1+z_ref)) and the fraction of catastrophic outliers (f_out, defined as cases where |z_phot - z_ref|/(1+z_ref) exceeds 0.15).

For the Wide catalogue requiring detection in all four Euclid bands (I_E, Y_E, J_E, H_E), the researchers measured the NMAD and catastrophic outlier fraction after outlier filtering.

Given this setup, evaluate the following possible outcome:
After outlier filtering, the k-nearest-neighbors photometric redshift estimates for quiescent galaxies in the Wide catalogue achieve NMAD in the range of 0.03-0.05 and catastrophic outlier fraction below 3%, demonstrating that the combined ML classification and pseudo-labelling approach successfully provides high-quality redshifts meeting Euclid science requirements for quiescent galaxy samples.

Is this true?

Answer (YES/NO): NO